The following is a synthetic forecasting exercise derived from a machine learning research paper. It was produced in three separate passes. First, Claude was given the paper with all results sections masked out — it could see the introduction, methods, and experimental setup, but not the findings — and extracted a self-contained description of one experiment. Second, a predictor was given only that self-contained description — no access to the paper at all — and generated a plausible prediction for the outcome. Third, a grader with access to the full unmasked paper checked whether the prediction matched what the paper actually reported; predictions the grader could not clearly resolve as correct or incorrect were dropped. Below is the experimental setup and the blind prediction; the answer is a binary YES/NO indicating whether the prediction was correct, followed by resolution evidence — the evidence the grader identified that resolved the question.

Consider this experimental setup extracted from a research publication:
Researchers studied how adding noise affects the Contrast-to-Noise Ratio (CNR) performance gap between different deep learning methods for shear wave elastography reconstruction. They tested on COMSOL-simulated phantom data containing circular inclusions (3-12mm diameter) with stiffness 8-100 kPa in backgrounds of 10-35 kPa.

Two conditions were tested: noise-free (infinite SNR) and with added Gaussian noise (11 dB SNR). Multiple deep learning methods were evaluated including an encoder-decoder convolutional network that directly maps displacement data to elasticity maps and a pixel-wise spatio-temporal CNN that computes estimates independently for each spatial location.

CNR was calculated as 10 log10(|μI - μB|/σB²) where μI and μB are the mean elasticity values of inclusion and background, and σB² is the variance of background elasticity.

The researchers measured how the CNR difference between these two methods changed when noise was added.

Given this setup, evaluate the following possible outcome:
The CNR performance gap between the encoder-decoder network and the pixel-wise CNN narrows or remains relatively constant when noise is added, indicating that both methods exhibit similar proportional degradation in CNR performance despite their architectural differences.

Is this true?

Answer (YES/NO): NO